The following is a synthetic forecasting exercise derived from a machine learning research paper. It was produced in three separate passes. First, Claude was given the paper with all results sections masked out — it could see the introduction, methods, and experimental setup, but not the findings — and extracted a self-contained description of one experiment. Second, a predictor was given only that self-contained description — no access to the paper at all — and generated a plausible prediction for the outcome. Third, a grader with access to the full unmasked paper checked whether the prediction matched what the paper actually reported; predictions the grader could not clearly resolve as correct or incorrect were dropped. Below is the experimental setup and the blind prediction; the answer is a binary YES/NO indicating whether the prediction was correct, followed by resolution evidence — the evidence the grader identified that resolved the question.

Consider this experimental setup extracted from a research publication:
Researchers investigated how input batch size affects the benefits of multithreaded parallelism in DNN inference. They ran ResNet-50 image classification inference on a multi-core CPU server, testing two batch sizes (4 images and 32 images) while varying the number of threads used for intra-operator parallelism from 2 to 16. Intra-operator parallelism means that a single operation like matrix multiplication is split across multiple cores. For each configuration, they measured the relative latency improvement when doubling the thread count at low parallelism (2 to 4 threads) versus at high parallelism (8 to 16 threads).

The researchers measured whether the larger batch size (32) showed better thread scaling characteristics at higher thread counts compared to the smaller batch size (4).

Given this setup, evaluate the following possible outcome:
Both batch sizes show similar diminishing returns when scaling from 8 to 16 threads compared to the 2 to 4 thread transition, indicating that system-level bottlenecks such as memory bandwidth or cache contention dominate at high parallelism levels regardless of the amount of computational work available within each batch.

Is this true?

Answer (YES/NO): YES